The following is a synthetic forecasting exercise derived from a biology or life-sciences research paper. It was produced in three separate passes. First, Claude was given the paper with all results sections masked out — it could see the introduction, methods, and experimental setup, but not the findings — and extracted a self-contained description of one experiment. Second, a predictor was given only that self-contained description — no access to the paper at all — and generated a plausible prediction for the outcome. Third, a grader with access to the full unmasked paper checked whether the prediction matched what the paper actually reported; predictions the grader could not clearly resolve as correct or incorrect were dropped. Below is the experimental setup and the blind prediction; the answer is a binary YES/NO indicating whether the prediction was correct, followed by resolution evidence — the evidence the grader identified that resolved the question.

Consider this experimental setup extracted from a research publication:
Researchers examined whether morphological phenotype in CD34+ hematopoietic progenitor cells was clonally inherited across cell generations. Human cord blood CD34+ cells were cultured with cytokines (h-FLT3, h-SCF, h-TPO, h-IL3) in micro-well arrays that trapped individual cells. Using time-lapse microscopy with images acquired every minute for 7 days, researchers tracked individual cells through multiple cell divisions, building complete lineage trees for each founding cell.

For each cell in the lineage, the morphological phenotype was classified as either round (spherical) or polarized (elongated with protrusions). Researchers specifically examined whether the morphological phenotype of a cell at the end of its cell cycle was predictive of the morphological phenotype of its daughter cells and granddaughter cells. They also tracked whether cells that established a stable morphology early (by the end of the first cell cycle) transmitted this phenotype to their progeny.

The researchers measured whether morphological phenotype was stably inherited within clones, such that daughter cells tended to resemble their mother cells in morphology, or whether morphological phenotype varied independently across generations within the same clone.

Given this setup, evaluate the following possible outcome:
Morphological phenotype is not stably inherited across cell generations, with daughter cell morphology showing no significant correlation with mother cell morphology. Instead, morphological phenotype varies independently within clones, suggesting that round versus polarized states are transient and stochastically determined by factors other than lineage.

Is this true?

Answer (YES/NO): NO